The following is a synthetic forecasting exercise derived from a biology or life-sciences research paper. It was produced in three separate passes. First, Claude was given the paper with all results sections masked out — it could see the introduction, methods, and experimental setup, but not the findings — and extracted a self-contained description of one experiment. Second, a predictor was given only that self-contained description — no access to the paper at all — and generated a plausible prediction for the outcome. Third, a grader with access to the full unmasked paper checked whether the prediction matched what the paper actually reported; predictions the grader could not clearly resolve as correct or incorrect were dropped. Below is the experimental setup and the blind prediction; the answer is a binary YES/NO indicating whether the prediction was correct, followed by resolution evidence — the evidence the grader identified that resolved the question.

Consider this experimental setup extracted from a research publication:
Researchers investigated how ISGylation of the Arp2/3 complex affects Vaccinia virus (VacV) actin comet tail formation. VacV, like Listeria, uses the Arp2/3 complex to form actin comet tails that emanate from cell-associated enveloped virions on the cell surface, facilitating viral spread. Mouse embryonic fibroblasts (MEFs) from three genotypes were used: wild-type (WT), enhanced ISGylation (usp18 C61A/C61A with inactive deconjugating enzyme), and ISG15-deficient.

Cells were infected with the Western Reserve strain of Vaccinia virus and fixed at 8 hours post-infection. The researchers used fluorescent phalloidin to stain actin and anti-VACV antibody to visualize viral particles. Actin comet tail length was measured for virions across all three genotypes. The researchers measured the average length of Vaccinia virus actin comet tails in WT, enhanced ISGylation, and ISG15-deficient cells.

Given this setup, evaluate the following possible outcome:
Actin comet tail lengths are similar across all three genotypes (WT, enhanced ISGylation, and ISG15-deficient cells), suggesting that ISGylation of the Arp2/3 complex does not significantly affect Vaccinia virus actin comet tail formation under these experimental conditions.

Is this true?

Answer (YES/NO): NO